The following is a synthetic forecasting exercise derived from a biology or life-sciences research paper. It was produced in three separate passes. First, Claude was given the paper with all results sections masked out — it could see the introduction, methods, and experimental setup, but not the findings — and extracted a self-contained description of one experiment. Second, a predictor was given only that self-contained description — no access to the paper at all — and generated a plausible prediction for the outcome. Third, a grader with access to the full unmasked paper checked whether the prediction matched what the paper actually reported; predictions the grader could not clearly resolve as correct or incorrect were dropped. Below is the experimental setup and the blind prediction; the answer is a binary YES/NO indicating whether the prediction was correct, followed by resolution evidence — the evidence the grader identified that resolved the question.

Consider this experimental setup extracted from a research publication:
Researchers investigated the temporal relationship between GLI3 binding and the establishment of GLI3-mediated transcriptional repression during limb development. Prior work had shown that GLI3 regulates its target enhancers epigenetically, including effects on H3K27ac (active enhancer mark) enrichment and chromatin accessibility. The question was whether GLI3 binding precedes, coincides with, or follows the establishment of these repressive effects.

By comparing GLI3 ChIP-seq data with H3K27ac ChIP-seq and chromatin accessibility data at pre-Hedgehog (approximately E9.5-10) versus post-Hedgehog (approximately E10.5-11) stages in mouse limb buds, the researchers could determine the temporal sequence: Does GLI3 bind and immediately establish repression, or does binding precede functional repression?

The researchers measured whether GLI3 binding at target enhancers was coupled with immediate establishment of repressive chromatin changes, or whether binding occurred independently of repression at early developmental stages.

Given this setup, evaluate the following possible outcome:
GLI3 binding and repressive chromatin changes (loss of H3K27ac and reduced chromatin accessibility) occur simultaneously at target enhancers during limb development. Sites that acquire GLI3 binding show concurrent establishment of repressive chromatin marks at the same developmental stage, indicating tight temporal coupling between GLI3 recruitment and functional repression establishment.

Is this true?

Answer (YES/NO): NO